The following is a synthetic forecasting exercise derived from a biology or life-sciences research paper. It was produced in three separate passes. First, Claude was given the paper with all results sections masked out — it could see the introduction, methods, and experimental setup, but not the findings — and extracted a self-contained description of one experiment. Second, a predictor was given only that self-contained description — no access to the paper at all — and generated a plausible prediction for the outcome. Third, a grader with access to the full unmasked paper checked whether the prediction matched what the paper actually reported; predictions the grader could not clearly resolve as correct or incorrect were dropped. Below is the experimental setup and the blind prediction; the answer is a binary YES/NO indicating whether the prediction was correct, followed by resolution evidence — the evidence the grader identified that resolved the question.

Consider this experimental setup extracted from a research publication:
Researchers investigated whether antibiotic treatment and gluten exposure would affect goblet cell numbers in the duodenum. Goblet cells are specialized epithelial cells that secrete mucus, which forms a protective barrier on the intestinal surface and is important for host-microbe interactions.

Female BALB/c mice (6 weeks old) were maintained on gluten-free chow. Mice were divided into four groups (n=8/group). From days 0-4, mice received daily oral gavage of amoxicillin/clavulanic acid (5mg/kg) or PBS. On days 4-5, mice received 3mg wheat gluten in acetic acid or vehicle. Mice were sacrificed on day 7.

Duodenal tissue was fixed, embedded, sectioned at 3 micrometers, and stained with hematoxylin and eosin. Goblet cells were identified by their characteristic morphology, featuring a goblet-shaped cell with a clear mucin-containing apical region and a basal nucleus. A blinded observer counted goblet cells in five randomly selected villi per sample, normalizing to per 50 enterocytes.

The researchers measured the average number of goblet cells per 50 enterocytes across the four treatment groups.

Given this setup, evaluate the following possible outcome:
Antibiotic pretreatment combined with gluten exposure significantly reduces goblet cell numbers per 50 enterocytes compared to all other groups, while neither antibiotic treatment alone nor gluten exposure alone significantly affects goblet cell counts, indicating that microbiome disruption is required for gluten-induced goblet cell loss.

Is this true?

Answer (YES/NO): NO